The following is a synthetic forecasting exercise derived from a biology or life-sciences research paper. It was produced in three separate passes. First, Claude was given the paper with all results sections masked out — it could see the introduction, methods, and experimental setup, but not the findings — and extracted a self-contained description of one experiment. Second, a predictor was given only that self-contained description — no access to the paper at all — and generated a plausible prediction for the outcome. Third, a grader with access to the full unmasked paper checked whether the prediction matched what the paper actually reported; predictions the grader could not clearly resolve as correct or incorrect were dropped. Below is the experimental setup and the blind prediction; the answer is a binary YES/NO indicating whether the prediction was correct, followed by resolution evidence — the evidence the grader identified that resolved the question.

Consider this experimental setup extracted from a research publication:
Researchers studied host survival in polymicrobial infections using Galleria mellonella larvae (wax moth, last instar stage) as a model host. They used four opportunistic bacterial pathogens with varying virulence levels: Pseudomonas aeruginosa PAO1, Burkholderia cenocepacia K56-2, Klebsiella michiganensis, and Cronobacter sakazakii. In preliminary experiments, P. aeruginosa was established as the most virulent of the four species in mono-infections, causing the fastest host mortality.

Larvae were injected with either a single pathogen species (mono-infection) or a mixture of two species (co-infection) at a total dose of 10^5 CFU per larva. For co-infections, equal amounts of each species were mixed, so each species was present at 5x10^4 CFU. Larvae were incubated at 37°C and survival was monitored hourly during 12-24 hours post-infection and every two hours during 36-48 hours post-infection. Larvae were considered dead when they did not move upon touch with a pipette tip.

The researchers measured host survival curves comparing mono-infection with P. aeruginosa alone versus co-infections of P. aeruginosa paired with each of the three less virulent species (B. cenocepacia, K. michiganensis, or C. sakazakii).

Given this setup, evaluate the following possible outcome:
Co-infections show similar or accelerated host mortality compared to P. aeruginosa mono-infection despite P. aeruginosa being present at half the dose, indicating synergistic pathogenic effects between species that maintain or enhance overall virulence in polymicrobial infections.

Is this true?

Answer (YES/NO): NO